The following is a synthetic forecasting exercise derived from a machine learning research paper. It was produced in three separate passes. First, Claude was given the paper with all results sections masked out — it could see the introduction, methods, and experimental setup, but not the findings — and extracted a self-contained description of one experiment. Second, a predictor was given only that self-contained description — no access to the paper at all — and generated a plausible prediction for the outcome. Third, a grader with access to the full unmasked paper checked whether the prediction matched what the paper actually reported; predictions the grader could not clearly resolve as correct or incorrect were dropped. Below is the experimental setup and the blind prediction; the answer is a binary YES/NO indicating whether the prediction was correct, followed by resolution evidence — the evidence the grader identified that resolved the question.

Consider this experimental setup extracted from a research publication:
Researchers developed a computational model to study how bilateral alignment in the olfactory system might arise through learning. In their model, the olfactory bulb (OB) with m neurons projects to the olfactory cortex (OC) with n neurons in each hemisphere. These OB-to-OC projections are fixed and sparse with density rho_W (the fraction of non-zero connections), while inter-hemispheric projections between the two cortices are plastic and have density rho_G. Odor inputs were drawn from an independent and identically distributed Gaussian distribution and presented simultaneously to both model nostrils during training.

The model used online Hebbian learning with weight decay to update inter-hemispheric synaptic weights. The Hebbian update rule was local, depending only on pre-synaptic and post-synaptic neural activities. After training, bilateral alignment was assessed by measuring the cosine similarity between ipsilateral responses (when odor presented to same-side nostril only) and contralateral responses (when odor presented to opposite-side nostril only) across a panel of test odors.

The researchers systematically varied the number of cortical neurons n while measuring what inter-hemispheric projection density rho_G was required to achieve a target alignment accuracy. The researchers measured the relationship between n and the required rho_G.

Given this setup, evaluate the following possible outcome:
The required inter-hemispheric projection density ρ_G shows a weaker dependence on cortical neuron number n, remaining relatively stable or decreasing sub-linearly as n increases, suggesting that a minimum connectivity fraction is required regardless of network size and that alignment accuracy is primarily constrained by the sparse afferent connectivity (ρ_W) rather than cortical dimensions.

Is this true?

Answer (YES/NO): NO